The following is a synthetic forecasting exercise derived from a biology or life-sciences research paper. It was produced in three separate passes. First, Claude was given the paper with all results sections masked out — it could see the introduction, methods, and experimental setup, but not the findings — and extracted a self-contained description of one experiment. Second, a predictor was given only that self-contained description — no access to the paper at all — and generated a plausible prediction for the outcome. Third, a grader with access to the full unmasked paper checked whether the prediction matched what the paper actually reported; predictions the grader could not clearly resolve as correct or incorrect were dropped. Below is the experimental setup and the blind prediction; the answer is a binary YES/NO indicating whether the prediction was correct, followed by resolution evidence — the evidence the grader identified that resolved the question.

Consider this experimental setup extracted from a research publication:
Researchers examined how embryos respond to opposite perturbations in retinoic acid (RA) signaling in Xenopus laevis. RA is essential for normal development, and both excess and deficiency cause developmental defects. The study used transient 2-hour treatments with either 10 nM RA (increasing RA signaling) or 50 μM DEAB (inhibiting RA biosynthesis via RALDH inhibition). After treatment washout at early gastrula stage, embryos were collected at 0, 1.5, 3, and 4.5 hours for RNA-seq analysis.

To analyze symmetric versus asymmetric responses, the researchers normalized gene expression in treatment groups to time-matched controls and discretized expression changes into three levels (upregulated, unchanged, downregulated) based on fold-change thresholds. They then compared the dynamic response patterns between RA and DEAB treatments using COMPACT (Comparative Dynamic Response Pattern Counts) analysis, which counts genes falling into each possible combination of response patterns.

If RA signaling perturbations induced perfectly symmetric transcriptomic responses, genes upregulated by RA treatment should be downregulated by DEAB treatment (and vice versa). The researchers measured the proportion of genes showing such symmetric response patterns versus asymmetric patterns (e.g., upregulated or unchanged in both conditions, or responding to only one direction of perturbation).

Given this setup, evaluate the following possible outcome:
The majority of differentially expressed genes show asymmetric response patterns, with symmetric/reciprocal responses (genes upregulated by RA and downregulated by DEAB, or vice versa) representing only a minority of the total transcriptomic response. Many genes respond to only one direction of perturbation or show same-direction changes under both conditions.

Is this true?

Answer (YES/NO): YES